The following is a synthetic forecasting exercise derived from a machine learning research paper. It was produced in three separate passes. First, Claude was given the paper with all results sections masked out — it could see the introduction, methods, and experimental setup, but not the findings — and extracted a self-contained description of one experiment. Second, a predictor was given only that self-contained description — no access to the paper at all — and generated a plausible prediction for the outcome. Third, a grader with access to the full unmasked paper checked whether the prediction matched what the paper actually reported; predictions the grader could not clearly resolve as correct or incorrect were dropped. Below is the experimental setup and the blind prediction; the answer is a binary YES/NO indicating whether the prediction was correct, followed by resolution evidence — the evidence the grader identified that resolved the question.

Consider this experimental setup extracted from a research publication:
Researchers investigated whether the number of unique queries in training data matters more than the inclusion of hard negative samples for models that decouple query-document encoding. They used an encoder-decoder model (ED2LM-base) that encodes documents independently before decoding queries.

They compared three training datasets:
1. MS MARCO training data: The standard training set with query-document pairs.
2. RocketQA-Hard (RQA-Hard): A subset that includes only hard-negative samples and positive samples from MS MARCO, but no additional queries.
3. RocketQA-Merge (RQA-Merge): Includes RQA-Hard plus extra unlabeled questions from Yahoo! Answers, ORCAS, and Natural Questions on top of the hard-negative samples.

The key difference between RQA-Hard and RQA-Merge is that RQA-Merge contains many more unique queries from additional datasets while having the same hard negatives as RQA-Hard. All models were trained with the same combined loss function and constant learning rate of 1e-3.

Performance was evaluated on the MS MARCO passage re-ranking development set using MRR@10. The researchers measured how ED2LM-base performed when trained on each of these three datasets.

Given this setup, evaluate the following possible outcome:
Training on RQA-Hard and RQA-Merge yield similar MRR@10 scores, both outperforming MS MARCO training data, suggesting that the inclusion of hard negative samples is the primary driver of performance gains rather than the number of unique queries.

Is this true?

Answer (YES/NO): NO